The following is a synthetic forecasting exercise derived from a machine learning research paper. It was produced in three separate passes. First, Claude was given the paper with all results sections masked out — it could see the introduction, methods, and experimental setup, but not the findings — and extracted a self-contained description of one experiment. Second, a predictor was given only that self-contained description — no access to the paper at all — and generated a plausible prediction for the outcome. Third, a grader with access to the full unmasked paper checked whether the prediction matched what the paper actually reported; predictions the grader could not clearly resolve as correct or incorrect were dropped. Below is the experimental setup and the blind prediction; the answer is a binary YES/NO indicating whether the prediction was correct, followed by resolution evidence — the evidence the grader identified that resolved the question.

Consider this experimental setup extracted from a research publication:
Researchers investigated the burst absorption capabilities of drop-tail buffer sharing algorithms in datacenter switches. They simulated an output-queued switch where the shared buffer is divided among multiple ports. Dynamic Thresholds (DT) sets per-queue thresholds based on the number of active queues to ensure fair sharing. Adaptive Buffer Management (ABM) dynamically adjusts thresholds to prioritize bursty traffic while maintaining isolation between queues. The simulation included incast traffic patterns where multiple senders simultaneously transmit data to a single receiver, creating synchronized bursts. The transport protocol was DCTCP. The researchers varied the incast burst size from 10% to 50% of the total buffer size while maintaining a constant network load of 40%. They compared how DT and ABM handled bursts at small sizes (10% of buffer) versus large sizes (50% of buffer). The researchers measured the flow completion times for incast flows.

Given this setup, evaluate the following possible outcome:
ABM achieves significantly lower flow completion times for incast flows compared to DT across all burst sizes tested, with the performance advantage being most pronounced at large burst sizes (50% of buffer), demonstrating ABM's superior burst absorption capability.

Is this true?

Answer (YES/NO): NO